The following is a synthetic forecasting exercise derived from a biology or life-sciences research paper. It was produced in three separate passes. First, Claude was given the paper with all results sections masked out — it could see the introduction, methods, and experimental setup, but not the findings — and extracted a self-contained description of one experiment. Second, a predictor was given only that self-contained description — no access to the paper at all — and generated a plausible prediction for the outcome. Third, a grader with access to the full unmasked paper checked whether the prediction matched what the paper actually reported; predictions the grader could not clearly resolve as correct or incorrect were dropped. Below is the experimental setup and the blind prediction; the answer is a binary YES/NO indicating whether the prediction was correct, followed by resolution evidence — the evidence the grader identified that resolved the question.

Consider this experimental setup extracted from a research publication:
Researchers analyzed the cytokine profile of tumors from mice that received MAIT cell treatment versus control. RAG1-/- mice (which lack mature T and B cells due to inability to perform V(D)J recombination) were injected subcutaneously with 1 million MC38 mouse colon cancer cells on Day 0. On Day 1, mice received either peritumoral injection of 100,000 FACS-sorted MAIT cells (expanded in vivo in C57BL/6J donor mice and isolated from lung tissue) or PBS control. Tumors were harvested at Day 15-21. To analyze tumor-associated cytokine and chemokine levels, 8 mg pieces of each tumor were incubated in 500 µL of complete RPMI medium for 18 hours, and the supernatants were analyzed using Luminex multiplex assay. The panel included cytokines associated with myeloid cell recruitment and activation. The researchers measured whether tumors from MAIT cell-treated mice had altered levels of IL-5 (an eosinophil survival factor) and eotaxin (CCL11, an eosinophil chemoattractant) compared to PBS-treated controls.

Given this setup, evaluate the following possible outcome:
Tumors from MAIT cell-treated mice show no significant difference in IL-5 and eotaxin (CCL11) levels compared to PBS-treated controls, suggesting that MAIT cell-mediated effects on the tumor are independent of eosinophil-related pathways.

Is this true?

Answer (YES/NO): NO